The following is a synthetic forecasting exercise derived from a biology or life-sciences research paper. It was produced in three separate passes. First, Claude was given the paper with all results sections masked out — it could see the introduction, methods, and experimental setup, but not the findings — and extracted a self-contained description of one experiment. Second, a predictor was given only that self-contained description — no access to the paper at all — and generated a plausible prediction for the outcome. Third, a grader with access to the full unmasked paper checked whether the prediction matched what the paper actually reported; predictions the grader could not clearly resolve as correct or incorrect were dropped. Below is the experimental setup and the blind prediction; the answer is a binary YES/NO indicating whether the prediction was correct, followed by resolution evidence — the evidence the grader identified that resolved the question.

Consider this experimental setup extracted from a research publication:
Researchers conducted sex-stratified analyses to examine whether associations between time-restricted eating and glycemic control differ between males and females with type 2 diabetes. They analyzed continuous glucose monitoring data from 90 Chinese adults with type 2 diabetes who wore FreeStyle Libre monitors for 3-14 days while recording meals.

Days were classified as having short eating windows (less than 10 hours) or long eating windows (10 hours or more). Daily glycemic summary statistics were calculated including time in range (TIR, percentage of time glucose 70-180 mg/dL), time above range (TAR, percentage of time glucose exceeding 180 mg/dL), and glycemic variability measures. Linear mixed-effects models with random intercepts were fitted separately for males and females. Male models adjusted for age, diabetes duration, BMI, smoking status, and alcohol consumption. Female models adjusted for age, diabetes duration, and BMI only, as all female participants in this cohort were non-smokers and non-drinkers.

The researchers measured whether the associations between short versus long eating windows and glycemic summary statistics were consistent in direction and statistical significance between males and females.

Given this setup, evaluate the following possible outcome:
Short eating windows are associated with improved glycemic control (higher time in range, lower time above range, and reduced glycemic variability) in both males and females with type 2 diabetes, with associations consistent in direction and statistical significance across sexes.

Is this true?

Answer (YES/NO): NO